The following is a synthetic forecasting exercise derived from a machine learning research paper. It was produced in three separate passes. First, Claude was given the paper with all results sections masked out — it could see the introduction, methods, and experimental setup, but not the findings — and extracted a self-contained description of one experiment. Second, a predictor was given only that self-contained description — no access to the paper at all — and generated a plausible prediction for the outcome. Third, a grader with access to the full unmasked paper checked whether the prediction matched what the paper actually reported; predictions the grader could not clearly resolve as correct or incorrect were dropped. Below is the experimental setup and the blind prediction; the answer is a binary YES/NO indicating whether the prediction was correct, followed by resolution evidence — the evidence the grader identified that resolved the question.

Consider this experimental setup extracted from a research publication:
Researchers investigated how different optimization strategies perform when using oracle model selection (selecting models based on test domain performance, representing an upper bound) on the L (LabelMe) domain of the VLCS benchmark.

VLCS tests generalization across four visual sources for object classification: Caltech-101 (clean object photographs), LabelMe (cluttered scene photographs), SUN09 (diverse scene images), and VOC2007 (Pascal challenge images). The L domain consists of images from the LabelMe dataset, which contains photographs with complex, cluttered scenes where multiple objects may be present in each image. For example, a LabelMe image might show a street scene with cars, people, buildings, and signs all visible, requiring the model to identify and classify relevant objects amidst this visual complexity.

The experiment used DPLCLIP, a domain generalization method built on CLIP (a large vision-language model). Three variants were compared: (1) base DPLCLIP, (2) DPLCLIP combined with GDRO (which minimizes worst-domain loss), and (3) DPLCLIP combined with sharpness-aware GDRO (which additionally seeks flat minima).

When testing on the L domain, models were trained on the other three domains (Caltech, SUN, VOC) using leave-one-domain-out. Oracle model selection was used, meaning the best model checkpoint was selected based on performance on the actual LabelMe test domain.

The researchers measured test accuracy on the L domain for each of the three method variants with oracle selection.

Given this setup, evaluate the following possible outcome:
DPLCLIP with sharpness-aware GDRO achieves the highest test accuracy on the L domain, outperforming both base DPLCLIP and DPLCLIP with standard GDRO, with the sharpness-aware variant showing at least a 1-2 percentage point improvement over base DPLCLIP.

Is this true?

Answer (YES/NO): NO